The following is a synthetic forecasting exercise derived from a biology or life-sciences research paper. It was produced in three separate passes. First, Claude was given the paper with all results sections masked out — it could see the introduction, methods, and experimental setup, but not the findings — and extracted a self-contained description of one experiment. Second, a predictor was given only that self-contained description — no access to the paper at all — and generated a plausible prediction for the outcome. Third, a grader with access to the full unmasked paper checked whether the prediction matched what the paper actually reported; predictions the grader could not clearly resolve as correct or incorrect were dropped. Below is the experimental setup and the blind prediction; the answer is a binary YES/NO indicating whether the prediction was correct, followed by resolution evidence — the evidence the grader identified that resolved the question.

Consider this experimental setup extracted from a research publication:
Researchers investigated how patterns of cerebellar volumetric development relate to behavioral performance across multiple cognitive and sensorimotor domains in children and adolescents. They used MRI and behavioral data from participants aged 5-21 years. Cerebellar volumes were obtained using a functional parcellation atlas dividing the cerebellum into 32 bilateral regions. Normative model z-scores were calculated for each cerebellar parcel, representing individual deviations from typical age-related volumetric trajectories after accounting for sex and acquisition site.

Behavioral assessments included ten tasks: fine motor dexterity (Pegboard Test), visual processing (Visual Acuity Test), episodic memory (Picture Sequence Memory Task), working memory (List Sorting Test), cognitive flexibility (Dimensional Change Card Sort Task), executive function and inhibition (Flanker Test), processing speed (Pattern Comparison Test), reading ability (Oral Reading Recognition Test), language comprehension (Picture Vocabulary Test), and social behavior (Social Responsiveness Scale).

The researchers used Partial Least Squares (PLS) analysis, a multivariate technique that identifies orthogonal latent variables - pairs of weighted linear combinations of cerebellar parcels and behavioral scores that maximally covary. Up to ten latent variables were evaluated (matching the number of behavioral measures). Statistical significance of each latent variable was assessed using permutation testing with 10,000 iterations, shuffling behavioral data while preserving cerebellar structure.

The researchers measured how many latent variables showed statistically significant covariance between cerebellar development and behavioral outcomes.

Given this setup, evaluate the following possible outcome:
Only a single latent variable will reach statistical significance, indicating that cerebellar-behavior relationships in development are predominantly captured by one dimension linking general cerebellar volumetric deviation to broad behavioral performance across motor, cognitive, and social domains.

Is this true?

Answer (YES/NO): YES